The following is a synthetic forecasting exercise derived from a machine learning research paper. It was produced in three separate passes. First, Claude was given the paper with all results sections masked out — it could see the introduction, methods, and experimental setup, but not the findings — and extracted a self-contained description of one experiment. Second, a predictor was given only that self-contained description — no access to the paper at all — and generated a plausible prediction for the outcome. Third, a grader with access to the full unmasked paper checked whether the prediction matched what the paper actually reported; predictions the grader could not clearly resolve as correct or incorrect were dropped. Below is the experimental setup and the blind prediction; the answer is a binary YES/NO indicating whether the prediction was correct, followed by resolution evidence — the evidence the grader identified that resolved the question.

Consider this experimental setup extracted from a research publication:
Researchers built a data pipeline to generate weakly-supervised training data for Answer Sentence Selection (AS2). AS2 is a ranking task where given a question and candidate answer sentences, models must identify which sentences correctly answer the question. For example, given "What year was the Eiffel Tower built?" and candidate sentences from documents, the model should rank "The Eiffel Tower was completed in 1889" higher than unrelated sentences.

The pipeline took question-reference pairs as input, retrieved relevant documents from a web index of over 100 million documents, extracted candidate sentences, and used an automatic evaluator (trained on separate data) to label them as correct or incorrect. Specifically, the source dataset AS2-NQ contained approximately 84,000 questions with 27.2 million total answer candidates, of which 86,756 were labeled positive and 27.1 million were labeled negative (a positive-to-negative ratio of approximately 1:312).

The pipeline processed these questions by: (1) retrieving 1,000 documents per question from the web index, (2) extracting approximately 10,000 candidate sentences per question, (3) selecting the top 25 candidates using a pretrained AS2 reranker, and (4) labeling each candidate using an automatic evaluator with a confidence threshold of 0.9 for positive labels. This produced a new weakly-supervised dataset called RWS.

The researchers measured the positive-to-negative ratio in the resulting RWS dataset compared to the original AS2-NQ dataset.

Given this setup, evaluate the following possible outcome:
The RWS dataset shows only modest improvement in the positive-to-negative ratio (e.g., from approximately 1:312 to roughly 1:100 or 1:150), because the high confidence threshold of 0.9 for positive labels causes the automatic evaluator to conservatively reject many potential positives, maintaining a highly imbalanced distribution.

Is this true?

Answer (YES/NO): NO